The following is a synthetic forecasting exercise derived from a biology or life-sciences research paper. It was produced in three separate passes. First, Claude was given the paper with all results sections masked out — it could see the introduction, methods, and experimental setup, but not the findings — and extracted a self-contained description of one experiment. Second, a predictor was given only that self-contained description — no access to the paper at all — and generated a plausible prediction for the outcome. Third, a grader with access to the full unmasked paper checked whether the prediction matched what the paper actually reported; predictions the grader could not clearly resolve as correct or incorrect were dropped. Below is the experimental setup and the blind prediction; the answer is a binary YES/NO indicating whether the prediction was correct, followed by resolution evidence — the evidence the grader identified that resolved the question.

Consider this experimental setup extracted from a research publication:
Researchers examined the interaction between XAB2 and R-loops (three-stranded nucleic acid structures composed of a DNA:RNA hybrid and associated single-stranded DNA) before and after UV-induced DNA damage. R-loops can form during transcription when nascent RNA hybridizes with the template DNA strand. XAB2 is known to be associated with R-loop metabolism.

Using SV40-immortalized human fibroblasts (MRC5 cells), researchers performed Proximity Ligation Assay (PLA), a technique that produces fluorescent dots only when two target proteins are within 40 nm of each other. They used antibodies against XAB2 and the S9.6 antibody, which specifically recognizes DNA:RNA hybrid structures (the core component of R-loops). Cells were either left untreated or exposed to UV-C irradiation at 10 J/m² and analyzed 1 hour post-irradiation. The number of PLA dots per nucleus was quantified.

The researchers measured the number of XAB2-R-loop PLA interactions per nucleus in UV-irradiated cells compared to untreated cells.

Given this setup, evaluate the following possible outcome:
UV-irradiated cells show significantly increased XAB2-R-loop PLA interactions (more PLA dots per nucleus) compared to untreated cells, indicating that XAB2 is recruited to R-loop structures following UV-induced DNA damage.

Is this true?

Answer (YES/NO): NO